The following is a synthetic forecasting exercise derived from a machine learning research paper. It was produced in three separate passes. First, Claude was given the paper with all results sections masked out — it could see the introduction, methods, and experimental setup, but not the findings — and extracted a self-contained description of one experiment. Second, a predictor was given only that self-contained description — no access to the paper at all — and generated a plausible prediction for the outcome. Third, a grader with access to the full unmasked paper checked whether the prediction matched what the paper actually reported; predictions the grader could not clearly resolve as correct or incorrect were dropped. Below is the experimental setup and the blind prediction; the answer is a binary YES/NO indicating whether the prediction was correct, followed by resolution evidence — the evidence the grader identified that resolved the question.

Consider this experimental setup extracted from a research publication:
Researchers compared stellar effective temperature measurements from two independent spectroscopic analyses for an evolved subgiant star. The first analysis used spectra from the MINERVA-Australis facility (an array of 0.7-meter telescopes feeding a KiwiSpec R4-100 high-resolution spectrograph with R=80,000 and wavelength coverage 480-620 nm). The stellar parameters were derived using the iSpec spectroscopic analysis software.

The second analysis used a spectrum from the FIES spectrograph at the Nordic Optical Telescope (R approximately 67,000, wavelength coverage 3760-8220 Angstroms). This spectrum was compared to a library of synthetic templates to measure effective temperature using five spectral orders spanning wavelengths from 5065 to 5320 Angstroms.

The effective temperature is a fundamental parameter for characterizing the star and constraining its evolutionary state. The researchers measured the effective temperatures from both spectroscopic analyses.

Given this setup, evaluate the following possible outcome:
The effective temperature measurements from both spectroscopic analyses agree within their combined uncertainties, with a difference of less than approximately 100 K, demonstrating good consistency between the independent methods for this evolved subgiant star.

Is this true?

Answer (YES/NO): YES